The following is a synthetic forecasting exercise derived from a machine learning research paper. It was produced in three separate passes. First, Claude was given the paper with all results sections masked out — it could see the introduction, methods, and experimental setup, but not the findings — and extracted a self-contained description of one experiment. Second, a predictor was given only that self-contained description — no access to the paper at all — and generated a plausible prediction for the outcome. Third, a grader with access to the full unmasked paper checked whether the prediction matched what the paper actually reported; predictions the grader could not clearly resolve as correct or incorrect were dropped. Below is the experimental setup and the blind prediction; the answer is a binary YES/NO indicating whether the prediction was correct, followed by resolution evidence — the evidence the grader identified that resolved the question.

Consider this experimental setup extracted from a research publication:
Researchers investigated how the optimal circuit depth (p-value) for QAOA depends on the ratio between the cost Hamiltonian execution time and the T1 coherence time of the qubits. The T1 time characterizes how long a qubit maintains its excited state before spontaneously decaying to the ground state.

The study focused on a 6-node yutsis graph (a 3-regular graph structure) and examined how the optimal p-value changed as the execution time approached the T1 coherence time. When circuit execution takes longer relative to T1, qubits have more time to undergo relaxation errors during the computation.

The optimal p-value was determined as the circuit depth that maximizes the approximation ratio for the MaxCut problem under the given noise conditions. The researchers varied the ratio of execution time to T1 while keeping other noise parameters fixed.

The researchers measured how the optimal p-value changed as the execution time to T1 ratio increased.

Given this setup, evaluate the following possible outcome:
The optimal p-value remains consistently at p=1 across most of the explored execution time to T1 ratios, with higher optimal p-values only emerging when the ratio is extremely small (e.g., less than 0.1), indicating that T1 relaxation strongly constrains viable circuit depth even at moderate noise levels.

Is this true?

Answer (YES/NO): NO